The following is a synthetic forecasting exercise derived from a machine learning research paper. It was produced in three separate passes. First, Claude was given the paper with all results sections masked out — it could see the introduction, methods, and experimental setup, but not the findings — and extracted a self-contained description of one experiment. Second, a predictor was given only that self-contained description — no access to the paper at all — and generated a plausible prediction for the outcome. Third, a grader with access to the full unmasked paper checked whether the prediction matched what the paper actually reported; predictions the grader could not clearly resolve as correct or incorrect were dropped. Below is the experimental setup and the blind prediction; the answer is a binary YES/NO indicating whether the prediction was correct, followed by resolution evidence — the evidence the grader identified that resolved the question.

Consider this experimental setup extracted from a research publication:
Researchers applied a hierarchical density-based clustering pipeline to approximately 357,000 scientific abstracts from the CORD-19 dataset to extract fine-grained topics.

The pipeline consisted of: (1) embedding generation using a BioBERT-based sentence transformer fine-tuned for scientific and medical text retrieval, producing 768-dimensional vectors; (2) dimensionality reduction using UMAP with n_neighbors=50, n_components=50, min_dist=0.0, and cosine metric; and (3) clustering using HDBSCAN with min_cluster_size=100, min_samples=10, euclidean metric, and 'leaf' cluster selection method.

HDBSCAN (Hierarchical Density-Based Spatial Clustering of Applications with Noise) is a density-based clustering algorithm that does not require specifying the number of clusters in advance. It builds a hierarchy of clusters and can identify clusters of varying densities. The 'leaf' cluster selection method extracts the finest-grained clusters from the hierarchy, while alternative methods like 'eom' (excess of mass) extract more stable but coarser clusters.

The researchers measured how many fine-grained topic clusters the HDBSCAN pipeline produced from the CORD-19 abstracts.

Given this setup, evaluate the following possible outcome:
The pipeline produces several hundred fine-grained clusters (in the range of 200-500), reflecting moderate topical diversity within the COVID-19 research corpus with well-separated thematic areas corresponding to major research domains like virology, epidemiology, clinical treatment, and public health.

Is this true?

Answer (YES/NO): YES